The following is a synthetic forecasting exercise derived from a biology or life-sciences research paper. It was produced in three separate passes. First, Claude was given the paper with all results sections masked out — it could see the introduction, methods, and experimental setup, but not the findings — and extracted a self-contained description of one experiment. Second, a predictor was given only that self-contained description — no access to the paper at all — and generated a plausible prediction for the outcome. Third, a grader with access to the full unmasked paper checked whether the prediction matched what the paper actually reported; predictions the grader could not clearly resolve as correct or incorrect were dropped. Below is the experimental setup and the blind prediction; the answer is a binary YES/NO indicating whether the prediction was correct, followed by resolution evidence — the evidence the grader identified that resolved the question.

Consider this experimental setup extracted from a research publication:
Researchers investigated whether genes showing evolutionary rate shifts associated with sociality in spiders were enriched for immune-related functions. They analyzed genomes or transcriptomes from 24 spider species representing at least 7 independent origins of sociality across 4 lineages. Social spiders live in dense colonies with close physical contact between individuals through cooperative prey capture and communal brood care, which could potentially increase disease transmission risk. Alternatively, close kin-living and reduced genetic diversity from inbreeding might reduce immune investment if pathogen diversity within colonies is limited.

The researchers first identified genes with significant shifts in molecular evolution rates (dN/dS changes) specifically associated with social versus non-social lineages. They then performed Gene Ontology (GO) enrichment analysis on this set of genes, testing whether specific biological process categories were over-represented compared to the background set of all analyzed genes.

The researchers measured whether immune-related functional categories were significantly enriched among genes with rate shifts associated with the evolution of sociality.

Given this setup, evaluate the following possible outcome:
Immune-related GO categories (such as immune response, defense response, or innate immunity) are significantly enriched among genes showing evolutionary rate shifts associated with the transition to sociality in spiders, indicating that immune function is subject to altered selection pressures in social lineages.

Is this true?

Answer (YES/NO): YES